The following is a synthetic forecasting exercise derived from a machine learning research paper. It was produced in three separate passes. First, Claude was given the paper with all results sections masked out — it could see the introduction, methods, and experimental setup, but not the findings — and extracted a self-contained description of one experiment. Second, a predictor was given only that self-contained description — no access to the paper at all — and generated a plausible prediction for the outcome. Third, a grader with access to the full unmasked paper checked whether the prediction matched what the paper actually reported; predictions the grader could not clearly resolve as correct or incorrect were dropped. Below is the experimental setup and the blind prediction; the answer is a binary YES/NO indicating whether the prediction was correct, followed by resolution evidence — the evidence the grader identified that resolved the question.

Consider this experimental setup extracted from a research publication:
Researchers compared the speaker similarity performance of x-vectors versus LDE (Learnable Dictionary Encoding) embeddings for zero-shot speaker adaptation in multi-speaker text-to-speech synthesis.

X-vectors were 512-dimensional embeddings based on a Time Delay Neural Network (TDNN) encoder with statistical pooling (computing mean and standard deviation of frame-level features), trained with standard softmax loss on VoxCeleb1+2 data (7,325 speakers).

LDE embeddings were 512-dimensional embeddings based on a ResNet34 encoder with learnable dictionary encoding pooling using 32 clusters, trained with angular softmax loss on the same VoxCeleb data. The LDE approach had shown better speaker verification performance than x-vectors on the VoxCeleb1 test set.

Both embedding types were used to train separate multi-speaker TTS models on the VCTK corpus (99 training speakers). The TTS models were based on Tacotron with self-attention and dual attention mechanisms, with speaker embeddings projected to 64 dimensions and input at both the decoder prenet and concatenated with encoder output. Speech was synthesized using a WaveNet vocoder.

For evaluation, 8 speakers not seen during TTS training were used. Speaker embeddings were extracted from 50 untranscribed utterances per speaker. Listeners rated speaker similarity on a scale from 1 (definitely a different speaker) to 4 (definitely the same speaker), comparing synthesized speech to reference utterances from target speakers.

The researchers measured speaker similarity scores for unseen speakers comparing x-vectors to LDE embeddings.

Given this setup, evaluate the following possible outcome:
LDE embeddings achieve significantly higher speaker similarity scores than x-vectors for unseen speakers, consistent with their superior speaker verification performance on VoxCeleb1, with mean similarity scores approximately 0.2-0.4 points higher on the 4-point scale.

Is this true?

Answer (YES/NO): NO